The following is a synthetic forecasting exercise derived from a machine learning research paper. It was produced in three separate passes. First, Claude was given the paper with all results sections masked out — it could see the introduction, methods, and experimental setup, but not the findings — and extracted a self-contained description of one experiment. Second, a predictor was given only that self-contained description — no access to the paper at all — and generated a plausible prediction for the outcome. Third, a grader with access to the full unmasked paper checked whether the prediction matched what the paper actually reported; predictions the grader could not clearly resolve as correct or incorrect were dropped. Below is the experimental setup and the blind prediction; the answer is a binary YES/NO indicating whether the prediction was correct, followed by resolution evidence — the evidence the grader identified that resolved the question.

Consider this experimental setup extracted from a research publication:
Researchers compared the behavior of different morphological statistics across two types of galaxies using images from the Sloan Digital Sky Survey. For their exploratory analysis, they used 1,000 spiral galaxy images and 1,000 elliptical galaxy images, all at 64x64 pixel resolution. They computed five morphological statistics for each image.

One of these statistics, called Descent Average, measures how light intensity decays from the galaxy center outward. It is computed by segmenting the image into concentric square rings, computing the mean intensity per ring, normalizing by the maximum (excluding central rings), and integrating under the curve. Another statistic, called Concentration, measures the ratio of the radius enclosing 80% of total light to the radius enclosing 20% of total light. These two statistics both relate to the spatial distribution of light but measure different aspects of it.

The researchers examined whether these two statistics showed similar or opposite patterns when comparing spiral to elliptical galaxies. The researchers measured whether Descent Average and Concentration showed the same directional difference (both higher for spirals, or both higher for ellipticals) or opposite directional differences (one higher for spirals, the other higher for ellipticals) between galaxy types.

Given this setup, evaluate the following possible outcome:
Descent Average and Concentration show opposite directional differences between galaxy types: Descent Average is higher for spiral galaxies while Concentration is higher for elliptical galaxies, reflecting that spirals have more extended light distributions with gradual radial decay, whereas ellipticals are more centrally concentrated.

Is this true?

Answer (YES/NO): YES